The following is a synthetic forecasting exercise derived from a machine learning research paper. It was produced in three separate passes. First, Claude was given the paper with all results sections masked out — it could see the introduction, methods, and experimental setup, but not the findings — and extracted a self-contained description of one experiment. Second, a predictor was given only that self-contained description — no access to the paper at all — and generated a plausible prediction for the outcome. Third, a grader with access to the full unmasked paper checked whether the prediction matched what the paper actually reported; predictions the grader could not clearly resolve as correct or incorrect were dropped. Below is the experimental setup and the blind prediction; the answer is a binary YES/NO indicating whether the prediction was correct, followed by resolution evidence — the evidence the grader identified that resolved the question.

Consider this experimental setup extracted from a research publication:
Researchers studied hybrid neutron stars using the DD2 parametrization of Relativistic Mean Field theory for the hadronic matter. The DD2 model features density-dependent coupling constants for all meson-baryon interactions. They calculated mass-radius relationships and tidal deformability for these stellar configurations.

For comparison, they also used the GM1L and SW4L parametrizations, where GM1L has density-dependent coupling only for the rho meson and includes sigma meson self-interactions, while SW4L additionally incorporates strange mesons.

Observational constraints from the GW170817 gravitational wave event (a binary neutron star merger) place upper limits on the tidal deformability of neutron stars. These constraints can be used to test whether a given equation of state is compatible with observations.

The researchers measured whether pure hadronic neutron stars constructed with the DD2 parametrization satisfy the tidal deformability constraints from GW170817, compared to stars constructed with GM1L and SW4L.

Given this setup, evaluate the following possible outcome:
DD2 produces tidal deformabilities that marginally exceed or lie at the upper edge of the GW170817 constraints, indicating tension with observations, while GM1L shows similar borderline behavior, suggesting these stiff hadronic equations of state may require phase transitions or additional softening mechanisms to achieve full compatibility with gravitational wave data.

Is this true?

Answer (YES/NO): NO